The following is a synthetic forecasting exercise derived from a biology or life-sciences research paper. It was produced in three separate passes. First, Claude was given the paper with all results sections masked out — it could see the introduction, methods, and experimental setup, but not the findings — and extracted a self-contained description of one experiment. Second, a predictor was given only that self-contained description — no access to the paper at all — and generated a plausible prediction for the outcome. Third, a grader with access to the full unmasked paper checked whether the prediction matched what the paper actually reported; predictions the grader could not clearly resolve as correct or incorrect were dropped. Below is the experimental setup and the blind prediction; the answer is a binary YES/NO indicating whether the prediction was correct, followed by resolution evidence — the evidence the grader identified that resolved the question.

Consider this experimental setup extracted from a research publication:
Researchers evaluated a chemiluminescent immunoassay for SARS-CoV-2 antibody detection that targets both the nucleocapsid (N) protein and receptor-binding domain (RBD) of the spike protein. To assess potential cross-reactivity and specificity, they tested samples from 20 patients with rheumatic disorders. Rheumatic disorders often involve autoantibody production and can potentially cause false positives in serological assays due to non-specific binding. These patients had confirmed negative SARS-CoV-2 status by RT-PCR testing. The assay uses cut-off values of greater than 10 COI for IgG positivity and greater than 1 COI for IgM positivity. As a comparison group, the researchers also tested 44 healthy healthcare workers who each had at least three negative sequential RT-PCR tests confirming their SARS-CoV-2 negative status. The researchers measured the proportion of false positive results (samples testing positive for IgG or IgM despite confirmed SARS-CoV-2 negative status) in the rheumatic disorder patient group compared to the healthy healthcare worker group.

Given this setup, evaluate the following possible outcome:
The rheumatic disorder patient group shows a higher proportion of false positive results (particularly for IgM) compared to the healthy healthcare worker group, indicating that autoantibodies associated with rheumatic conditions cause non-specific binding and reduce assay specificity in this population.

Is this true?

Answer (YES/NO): YES